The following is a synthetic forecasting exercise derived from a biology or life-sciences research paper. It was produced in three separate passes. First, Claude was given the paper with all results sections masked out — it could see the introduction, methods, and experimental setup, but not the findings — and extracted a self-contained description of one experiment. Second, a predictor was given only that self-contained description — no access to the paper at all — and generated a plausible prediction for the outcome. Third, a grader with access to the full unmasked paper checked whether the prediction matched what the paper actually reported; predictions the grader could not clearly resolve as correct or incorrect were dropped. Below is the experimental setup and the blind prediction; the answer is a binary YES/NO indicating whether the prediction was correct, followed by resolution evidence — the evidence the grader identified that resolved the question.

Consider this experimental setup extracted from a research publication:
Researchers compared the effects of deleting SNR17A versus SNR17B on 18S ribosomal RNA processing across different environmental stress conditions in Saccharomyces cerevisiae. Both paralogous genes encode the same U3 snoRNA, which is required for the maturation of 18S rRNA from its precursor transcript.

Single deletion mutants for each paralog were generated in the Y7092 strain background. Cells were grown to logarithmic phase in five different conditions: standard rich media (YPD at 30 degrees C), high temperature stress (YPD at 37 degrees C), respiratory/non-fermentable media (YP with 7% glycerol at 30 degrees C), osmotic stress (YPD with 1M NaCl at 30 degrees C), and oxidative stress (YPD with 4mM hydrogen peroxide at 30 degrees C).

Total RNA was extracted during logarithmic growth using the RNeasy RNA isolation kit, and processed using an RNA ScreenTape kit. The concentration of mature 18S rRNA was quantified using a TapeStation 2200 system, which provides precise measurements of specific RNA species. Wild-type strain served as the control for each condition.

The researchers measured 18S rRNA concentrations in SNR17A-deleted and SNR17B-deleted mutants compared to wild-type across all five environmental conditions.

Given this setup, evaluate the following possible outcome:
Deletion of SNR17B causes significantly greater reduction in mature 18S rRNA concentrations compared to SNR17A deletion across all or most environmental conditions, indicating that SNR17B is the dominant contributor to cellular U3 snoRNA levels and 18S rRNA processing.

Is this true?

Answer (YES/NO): NO